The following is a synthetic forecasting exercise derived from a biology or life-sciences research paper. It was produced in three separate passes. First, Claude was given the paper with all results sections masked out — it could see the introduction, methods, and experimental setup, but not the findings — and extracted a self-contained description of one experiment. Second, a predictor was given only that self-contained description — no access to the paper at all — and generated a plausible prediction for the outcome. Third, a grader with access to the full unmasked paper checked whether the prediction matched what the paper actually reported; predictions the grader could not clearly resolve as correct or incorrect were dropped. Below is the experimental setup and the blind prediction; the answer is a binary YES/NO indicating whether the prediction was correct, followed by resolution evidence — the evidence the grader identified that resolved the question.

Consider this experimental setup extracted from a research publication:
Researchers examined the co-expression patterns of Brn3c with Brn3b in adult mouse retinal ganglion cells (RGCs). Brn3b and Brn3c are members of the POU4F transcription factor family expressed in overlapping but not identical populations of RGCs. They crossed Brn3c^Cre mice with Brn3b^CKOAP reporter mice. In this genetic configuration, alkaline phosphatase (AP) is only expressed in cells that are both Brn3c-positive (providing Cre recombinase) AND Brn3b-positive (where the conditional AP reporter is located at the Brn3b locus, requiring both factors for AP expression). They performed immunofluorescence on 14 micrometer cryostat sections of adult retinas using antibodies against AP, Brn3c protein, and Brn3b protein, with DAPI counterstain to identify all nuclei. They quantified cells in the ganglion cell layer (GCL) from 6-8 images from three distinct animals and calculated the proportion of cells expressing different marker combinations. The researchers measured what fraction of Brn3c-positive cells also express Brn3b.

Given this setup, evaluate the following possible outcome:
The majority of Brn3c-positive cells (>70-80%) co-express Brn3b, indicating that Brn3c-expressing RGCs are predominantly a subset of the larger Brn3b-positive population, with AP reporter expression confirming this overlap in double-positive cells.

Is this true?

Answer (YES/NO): NO